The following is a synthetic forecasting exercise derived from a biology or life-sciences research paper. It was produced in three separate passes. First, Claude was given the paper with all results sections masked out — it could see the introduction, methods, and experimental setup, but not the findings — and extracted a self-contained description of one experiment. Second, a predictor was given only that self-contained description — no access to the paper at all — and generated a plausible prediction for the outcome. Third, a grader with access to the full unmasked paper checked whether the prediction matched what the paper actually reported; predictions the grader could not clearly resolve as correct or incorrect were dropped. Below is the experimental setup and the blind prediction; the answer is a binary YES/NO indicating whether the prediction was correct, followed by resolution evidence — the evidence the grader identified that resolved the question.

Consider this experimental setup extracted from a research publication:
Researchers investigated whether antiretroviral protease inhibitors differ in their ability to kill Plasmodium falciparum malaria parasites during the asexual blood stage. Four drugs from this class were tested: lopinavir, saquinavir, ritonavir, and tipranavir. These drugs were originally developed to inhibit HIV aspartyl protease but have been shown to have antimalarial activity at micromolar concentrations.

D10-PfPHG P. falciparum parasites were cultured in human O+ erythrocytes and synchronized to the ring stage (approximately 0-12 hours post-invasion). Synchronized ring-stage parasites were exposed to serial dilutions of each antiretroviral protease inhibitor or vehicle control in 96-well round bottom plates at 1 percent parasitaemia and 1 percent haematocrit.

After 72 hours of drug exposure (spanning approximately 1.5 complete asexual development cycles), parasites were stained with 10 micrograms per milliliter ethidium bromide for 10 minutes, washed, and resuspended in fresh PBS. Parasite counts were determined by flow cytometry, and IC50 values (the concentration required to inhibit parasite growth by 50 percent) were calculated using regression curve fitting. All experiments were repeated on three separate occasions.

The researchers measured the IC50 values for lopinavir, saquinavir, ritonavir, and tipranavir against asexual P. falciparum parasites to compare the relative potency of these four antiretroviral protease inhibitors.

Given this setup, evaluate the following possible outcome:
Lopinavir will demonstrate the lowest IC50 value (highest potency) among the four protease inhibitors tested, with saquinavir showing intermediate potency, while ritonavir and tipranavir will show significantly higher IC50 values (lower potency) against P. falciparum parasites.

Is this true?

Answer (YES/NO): YES